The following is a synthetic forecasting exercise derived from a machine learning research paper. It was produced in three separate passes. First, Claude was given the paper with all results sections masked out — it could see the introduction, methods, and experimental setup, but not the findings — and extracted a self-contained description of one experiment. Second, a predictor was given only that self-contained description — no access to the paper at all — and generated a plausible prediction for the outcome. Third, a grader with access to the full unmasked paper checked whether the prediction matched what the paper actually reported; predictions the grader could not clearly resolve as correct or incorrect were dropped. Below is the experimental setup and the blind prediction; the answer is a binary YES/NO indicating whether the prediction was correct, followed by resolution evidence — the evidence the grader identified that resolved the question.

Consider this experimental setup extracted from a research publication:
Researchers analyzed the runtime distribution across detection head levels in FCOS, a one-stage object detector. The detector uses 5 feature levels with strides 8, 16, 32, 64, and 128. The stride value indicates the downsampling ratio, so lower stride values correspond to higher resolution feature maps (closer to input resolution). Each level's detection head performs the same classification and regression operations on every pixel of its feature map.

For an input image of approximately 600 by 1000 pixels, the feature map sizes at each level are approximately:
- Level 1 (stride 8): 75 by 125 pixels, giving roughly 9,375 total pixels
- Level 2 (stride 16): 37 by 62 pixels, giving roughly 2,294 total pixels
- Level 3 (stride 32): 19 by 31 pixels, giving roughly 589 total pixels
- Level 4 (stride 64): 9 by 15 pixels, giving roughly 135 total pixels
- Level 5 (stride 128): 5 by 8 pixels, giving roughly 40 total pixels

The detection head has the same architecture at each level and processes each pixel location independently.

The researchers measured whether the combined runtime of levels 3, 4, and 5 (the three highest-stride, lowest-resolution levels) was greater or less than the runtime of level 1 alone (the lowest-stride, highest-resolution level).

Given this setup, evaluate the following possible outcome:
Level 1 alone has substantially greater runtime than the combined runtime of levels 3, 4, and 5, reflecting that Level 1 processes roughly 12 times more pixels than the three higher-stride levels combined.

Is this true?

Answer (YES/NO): YES